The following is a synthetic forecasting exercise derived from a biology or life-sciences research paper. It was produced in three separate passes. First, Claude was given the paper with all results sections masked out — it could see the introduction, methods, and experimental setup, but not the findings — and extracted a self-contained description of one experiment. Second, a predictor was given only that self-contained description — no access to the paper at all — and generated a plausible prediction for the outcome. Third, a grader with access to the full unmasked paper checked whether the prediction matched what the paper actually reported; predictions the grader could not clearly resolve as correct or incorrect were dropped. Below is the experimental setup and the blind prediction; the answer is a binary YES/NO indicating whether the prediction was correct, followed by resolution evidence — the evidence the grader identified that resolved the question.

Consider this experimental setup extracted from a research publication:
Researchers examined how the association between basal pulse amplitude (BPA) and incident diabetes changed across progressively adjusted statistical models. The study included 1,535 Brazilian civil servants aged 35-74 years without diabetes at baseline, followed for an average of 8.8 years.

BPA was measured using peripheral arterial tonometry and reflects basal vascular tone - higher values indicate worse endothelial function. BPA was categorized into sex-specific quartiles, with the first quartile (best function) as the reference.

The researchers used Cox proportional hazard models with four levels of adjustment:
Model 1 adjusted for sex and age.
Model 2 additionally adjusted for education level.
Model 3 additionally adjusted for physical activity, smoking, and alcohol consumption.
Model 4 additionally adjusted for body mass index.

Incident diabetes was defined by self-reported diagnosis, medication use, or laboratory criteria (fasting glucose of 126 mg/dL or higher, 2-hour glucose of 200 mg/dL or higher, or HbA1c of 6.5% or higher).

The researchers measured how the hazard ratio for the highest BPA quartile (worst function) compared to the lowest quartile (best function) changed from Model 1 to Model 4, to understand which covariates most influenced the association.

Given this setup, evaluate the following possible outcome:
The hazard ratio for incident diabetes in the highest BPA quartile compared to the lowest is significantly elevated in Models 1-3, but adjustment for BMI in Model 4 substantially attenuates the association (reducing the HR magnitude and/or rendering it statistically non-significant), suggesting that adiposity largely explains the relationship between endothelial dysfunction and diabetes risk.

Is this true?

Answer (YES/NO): NO